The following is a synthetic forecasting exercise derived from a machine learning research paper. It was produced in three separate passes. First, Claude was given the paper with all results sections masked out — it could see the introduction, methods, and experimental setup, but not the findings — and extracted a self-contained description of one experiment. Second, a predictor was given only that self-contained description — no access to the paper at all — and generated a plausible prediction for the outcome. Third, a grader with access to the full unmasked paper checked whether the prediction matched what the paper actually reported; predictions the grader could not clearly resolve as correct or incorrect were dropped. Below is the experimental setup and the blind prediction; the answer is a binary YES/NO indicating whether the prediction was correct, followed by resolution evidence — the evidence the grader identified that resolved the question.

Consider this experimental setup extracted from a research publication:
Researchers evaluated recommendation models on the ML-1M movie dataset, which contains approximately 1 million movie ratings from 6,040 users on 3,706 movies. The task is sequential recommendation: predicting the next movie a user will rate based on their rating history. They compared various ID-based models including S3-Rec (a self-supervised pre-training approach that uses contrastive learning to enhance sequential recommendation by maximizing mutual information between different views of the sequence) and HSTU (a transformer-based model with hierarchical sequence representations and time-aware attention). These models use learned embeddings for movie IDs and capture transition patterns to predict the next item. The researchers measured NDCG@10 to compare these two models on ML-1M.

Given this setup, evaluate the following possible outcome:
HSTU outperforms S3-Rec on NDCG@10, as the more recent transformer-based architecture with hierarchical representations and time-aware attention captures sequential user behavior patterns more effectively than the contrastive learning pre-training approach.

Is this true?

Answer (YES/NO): NO